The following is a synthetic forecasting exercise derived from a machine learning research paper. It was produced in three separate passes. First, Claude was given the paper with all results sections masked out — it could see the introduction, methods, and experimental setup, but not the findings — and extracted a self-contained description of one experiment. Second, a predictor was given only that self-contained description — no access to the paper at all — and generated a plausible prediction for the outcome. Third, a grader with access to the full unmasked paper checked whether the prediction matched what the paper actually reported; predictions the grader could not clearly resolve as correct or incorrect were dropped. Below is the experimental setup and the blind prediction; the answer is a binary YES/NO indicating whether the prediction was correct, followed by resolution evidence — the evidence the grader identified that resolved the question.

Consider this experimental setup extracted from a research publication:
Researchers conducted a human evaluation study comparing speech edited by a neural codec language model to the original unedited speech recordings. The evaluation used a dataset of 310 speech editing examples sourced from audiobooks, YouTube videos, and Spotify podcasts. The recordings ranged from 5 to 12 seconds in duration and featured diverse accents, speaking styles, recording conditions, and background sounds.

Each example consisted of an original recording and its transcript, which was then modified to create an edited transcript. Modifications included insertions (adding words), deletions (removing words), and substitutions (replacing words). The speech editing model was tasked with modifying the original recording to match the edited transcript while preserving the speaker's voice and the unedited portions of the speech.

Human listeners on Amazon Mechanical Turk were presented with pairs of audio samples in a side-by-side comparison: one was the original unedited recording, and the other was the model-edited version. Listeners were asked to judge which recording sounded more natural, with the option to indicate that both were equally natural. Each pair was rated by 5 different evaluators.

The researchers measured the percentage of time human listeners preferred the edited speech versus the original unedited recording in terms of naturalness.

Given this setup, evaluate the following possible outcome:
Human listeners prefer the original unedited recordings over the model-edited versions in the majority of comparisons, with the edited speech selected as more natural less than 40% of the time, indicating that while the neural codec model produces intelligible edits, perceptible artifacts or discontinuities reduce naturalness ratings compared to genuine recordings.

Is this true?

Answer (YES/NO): NO